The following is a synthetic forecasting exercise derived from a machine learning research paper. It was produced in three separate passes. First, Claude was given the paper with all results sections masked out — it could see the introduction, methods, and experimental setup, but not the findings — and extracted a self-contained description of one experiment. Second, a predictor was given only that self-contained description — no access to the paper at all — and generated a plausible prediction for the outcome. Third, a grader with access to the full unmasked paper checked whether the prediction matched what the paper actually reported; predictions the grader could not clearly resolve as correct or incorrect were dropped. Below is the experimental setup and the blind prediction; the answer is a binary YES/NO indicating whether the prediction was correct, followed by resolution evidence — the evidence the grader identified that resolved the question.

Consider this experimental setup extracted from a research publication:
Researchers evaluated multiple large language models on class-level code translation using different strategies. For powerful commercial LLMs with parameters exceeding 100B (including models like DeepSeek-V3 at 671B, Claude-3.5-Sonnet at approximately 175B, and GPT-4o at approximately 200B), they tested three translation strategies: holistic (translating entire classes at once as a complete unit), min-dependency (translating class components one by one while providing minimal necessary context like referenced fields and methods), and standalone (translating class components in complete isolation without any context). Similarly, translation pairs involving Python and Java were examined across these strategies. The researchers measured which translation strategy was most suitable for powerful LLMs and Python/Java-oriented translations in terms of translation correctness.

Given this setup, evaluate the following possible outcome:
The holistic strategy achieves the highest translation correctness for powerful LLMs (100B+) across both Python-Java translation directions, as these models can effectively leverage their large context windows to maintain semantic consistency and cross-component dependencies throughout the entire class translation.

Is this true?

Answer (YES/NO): YES